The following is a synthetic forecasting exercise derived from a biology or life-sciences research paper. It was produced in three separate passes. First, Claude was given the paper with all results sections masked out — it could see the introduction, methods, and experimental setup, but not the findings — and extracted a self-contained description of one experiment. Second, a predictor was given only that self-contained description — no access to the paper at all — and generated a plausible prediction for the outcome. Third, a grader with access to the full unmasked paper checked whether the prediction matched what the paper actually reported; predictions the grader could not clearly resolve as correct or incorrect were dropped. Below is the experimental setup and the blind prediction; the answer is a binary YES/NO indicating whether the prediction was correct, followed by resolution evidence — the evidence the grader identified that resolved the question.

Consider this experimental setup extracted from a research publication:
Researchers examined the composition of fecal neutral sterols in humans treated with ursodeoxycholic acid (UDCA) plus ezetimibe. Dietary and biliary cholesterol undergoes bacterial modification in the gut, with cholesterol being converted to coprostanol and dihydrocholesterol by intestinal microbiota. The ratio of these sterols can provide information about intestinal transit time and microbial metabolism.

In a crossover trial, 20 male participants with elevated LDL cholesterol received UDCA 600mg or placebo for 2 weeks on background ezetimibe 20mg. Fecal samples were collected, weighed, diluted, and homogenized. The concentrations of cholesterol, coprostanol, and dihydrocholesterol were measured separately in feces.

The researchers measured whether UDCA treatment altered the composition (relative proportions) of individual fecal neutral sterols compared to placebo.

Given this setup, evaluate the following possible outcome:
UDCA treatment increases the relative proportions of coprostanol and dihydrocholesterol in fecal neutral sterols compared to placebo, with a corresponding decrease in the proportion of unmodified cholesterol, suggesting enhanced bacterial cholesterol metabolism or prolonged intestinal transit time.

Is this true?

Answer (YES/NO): NO